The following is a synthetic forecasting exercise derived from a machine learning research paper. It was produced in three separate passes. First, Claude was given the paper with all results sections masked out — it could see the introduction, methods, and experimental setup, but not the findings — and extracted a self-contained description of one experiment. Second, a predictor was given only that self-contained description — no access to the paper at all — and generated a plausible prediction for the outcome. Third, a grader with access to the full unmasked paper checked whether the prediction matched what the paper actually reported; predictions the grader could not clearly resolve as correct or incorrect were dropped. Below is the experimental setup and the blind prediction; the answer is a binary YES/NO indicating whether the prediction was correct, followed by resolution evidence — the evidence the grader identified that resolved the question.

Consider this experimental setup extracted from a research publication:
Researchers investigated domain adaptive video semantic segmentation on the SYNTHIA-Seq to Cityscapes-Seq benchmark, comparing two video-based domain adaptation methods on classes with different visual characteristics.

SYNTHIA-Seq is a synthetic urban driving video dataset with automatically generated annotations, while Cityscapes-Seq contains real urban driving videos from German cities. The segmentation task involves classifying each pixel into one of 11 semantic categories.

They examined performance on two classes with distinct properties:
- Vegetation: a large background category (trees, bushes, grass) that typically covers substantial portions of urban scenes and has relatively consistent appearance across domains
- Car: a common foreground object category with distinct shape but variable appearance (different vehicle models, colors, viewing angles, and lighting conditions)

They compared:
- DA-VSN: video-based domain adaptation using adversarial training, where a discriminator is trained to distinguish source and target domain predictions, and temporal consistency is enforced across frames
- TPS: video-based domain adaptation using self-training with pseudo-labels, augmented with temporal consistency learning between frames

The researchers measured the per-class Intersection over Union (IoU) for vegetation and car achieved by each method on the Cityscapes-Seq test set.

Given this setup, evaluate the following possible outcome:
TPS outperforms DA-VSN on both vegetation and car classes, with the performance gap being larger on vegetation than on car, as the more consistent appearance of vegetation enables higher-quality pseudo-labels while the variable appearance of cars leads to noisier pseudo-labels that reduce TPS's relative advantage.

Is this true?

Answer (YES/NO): NO